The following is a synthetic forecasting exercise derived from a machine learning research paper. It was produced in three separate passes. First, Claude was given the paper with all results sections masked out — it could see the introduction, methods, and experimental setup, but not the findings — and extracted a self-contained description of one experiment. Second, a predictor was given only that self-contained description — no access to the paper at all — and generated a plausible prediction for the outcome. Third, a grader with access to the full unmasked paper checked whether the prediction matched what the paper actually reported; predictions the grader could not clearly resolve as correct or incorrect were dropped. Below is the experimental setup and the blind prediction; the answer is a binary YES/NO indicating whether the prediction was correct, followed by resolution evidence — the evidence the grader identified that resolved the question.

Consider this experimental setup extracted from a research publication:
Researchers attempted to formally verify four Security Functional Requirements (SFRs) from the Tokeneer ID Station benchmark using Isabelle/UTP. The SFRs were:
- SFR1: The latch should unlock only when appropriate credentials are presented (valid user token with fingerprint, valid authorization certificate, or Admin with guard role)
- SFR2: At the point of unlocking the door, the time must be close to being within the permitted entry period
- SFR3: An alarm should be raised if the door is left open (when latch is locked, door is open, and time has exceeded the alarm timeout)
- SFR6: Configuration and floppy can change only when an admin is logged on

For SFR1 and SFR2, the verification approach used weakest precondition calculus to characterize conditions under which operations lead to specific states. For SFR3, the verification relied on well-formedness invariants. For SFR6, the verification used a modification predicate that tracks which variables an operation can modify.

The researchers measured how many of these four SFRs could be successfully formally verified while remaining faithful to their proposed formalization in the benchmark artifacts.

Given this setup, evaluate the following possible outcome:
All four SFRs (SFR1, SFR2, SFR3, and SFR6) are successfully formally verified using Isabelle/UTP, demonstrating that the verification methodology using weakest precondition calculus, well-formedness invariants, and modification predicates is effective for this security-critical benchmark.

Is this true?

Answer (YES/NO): NO